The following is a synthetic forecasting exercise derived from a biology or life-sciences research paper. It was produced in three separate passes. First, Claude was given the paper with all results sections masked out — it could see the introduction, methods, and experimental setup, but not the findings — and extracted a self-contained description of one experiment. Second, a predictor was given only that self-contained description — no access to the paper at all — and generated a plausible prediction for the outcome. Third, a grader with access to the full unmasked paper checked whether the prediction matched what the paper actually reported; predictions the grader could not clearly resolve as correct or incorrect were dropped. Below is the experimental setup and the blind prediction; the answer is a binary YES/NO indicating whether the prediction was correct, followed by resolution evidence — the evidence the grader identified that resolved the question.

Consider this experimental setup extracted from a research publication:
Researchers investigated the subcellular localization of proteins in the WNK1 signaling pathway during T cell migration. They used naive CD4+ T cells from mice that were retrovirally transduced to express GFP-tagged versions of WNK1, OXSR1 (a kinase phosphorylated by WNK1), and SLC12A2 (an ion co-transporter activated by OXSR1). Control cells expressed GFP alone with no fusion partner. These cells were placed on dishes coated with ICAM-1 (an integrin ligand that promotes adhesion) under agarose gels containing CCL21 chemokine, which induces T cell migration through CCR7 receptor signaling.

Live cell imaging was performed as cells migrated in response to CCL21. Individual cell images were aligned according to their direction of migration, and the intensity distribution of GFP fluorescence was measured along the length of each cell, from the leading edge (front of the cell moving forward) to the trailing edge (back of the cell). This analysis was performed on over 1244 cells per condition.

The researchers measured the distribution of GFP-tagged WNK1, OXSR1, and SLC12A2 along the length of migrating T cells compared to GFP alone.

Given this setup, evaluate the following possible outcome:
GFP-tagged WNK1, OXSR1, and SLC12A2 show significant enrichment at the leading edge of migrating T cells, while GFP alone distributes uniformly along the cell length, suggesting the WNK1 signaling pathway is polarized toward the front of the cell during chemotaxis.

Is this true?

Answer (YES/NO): YES